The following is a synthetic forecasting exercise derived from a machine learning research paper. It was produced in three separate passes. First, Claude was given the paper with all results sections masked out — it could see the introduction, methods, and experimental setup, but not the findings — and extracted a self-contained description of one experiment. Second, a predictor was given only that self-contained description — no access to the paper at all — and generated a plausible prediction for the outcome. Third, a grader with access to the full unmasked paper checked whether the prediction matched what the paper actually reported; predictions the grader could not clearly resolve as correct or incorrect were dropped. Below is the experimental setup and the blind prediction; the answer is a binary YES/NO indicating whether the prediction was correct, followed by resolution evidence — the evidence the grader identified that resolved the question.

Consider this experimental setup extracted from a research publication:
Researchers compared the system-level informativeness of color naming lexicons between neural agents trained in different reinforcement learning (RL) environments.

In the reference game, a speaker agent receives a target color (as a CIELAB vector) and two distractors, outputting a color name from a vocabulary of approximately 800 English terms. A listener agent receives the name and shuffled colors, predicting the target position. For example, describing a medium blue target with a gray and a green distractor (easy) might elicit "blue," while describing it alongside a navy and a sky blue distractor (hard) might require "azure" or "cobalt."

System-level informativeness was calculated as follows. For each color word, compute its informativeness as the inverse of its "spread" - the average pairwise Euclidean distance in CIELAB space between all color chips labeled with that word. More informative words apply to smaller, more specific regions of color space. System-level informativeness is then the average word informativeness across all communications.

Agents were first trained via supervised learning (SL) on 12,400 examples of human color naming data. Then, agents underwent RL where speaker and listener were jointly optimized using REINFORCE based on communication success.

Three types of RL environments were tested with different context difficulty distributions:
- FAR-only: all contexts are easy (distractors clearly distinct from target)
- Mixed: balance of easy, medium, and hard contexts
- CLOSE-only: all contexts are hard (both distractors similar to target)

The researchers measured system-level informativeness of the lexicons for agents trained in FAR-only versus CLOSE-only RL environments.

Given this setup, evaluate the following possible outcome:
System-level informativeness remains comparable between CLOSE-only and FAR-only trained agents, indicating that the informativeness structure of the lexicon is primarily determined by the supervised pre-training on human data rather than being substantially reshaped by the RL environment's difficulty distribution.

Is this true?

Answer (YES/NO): YES